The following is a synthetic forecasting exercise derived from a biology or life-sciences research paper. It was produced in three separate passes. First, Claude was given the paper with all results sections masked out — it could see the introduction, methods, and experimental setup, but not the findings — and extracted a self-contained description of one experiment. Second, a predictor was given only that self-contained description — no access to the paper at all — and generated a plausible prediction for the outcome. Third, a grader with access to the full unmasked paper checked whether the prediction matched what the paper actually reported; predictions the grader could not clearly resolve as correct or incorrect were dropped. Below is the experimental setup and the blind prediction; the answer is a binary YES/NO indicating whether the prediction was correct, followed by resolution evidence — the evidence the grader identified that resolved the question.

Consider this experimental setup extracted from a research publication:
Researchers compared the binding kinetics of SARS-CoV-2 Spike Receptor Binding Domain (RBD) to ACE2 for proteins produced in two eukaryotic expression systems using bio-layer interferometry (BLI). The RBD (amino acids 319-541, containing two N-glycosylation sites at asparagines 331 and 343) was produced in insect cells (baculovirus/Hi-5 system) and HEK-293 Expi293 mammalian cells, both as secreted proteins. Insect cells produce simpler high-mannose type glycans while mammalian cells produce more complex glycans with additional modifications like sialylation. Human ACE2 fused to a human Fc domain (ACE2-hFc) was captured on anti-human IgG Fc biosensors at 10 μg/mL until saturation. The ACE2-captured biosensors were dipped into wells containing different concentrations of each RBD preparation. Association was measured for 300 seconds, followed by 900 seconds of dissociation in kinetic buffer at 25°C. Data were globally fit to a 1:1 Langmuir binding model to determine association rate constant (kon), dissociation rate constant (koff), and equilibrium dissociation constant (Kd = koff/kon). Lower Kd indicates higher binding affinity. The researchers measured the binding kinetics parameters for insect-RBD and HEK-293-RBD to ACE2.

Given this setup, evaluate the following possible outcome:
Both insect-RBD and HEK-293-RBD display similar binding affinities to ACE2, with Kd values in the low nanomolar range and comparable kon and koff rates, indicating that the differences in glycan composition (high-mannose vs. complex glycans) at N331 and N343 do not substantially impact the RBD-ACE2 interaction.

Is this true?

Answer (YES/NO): NO